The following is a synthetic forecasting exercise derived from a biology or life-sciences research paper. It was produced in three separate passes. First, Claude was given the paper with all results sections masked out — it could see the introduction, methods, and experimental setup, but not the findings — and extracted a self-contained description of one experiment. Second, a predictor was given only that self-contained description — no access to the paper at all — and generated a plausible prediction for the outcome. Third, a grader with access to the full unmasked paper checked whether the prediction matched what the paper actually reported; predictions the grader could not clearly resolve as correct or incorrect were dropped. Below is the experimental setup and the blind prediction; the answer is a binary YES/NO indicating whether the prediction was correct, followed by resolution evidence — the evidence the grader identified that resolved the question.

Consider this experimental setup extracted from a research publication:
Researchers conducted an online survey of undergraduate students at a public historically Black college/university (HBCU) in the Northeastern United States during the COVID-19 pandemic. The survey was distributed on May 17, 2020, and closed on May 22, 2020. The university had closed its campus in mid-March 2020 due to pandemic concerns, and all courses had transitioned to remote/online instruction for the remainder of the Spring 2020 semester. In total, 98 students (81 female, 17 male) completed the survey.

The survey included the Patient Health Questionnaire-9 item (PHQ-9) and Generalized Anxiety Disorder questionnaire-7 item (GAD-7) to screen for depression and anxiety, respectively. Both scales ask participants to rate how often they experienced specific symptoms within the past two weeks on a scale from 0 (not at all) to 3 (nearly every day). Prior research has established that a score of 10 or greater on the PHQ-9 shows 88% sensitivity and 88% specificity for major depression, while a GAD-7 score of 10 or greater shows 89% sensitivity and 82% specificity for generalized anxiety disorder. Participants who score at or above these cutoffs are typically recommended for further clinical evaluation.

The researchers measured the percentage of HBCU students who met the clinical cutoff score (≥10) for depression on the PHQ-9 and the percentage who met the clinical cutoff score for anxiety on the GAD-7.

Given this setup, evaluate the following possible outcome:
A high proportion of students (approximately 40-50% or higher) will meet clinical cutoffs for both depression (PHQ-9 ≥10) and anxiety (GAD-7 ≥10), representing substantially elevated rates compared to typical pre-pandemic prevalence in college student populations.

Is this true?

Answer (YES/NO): NO